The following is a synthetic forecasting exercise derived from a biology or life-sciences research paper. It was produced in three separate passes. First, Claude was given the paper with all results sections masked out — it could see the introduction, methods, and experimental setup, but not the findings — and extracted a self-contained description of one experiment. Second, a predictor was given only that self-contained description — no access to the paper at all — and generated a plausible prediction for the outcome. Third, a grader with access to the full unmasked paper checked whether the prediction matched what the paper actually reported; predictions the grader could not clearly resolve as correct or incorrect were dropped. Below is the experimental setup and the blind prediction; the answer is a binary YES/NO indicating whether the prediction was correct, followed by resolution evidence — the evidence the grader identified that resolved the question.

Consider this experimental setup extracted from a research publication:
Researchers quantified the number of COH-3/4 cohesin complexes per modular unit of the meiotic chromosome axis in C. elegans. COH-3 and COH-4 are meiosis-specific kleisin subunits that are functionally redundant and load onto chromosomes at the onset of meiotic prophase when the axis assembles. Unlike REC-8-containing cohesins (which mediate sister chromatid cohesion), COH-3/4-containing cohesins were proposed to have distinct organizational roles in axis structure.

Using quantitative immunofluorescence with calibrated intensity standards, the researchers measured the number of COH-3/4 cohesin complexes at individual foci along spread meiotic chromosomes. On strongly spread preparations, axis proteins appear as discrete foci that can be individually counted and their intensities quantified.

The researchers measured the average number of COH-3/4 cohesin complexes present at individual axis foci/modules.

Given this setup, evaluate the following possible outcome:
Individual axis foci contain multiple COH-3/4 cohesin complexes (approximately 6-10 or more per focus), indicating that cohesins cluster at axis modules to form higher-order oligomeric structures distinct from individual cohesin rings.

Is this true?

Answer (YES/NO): NO